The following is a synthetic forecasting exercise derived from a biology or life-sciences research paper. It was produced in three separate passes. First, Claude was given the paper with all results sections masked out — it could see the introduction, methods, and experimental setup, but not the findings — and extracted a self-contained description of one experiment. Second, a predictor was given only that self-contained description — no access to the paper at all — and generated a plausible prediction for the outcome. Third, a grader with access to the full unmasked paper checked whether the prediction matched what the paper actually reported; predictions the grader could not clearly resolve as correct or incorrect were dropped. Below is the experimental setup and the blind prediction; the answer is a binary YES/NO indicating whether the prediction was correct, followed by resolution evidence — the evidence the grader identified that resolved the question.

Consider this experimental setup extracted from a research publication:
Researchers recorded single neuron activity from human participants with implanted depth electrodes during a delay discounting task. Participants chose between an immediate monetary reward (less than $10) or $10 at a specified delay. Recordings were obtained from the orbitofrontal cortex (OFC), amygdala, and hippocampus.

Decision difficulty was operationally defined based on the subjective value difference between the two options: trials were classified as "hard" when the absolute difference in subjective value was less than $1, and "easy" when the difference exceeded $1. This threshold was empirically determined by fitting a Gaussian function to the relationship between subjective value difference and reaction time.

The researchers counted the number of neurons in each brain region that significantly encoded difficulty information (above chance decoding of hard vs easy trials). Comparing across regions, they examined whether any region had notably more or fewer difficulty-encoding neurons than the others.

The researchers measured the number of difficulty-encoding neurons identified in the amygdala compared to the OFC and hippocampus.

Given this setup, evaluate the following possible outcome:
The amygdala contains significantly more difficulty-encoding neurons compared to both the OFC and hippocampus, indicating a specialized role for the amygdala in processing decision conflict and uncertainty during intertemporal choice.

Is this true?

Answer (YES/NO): NO